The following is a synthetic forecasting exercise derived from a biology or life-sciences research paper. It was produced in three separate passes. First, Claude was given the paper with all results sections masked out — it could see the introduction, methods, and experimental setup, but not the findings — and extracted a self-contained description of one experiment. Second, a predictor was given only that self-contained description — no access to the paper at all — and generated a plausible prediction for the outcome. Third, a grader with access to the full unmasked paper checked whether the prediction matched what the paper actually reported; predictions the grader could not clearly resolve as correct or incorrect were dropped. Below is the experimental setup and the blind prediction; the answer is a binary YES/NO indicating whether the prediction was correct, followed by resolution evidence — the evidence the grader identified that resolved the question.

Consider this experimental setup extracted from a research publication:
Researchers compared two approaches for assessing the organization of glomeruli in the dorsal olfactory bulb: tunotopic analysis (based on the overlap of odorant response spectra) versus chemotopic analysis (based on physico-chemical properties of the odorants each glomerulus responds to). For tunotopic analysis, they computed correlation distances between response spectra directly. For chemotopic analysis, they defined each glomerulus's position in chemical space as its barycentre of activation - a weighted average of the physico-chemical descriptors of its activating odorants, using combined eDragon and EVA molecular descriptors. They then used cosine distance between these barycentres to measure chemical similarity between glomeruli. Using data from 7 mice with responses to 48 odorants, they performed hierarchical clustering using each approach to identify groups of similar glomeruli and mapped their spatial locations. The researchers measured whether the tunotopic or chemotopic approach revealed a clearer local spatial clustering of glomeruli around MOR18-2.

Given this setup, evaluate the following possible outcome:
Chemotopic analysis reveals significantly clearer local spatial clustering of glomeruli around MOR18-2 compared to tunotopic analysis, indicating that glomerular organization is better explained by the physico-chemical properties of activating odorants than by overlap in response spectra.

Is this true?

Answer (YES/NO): NO